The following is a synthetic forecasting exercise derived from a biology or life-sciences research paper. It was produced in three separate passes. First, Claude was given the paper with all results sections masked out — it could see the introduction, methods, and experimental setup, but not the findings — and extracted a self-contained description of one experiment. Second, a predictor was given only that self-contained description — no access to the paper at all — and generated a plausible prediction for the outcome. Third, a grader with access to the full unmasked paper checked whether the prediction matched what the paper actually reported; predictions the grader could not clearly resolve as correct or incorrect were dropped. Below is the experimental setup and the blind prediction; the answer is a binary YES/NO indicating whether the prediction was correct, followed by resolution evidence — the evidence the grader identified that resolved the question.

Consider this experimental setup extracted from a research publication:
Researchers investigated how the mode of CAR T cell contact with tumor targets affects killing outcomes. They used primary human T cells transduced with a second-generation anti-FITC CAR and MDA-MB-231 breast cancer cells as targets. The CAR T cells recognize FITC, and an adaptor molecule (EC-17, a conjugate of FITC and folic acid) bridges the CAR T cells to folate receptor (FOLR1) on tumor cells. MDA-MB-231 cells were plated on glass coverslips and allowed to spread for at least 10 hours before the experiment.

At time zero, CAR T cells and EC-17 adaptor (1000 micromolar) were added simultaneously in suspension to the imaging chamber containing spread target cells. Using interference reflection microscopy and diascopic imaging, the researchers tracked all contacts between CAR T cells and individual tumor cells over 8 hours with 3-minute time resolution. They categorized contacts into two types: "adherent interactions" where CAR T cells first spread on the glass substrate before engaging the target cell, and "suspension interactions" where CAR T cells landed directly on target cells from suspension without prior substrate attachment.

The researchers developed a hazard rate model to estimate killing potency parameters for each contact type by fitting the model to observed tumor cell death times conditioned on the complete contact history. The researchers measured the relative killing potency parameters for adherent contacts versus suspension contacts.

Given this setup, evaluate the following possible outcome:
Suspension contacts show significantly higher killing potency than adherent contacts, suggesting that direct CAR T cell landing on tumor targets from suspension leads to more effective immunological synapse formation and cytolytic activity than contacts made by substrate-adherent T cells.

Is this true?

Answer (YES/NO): NO